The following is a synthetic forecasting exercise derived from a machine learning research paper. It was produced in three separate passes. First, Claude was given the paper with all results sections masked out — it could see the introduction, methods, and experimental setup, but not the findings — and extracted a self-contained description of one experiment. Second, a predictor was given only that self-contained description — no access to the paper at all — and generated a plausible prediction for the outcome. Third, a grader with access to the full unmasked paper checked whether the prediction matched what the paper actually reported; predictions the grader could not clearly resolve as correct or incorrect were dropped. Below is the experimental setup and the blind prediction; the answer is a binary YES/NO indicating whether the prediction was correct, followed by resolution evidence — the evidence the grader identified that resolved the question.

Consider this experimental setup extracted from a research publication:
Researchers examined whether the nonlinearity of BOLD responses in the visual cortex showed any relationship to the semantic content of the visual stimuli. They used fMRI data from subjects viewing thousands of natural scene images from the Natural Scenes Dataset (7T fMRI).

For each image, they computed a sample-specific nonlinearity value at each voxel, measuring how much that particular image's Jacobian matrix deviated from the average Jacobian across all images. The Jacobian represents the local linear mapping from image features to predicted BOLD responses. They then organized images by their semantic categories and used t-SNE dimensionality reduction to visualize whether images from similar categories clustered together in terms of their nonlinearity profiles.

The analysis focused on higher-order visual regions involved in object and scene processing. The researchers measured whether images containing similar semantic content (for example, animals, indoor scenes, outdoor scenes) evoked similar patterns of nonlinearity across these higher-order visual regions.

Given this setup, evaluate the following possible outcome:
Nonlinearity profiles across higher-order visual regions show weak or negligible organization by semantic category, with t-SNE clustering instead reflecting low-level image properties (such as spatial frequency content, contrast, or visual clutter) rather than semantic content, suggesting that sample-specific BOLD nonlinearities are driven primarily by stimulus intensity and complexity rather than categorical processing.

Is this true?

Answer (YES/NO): NO